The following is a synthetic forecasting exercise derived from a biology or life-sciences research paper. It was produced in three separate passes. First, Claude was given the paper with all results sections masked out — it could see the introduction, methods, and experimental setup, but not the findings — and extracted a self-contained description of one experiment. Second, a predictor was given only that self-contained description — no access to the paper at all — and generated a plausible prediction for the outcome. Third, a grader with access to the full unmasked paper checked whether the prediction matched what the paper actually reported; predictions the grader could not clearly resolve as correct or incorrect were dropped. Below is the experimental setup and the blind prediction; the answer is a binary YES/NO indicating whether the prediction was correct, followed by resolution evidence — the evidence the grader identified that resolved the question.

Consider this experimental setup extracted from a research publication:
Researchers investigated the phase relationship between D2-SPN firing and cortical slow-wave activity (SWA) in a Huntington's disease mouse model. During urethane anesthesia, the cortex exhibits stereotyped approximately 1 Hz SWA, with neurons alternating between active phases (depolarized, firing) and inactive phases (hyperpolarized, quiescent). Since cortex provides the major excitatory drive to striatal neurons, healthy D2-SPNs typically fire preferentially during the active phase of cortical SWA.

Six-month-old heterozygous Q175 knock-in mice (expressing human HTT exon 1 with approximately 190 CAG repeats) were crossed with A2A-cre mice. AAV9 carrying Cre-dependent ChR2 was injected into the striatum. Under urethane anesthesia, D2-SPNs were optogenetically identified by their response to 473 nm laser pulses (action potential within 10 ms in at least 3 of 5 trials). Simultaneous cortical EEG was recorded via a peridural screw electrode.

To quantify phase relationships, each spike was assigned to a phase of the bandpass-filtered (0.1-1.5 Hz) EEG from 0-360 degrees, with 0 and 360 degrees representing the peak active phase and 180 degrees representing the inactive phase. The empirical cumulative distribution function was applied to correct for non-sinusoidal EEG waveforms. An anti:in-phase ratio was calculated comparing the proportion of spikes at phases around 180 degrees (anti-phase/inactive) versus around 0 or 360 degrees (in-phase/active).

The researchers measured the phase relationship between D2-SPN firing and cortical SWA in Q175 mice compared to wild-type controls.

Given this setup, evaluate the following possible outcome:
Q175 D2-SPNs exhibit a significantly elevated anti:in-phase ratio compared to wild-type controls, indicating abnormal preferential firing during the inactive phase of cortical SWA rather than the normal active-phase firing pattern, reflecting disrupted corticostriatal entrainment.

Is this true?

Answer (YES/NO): NO